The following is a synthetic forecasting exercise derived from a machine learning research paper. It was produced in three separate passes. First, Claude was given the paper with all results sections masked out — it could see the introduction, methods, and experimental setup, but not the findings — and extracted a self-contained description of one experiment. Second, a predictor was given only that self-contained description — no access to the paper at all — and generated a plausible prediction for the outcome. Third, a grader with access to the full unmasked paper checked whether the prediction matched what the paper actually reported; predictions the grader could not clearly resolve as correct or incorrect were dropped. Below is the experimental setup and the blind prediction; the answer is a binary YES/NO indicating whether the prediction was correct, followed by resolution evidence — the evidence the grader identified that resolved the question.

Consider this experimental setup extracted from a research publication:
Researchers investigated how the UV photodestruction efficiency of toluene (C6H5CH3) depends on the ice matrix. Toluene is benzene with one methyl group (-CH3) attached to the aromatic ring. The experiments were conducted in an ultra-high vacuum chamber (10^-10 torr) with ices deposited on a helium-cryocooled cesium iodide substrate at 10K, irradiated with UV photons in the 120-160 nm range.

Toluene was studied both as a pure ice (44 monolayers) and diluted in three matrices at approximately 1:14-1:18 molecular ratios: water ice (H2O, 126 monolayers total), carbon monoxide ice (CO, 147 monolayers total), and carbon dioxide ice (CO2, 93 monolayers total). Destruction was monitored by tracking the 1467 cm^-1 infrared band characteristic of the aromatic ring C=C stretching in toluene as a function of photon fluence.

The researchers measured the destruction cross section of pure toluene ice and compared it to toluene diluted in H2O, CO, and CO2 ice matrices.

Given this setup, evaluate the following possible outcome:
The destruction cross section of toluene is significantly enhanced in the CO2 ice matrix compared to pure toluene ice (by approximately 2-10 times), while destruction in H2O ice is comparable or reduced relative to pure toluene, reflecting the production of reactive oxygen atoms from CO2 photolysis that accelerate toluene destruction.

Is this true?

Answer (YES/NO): NO